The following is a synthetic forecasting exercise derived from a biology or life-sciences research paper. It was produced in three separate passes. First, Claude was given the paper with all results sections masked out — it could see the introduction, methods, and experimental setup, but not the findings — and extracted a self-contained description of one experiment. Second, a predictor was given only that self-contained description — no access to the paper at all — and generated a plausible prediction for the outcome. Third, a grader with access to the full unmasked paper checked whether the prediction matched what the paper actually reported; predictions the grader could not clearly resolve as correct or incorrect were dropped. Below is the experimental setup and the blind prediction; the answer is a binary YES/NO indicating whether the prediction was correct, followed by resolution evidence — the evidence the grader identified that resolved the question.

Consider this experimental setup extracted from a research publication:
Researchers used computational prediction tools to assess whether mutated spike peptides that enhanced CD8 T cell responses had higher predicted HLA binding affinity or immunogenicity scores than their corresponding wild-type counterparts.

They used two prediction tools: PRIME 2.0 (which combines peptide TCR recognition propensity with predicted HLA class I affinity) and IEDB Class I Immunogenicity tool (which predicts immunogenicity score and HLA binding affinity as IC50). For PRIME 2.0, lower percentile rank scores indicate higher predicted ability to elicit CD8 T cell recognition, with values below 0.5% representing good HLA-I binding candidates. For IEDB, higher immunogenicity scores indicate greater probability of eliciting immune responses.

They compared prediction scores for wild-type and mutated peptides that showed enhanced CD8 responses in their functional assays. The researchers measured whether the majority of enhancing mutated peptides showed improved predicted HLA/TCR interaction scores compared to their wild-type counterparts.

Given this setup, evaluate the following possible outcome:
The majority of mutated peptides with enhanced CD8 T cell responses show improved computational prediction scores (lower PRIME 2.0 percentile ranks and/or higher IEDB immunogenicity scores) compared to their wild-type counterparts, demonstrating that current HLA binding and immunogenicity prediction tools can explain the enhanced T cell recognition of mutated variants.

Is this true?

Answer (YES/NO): NO